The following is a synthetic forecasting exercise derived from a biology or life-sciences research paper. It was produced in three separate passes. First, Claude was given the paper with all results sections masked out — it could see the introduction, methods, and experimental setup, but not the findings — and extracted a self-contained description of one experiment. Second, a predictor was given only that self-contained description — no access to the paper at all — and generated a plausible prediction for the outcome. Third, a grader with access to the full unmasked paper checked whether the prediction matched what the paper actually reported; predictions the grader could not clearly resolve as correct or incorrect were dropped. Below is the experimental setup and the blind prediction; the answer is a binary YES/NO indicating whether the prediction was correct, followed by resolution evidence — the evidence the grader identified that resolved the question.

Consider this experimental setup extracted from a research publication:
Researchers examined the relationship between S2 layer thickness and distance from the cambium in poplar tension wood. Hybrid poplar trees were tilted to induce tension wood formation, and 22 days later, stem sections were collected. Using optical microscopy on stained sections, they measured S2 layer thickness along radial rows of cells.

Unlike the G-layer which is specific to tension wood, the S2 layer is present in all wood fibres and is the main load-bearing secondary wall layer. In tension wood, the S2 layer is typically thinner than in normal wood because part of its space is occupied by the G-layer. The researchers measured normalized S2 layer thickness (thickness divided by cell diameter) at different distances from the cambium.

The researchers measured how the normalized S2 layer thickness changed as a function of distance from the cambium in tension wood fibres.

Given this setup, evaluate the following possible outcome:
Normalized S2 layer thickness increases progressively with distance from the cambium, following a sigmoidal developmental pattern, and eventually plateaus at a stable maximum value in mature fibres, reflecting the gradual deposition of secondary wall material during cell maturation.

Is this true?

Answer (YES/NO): NO